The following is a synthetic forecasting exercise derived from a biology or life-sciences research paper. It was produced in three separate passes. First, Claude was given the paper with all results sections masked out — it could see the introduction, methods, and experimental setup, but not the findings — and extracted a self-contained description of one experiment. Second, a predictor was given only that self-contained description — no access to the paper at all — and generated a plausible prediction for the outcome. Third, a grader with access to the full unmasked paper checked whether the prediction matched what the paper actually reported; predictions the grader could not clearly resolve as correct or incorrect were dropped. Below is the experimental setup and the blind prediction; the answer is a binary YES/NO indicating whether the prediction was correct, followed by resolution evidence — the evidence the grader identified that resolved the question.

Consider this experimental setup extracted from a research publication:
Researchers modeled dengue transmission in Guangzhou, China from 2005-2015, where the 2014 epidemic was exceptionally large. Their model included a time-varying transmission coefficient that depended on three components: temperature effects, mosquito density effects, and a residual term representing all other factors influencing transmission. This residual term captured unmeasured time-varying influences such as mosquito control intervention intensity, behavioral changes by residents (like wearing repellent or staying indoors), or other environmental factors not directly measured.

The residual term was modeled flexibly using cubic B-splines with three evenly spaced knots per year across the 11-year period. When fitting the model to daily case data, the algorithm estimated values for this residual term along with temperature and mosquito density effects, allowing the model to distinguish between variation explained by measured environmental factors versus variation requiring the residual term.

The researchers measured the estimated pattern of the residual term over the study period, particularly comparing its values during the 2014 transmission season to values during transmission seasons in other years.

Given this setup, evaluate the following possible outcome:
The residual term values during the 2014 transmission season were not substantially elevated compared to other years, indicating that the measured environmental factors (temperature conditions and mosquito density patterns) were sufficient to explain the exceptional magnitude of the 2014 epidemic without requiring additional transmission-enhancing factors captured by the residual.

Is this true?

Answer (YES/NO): NO